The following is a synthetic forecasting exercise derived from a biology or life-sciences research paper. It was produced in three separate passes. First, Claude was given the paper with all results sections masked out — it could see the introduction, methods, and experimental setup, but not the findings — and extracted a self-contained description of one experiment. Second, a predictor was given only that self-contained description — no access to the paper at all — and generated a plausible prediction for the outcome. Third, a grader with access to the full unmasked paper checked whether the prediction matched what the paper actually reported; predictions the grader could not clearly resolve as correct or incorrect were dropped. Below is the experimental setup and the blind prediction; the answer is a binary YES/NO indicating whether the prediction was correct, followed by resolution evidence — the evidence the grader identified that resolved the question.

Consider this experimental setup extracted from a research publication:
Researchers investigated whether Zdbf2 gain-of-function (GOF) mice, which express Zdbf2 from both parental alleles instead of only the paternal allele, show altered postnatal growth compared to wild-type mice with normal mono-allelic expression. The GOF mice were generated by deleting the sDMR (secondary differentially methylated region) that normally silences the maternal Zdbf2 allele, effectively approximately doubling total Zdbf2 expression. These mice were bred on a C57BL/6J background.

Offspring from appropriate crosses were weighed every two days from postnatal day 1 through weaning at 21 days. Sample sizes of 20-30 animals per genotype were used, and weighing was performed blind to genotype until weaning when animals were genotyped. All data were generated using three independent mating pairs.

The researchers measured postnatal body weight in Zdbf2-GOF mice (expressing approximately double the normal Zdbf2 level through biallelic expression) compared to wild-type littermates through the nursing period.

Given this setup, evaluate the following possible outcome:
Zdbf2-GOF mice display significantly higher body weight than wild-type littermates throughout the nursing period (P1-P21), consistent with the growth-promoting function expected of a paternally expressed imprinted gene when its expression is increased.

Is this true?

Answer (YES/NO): NO